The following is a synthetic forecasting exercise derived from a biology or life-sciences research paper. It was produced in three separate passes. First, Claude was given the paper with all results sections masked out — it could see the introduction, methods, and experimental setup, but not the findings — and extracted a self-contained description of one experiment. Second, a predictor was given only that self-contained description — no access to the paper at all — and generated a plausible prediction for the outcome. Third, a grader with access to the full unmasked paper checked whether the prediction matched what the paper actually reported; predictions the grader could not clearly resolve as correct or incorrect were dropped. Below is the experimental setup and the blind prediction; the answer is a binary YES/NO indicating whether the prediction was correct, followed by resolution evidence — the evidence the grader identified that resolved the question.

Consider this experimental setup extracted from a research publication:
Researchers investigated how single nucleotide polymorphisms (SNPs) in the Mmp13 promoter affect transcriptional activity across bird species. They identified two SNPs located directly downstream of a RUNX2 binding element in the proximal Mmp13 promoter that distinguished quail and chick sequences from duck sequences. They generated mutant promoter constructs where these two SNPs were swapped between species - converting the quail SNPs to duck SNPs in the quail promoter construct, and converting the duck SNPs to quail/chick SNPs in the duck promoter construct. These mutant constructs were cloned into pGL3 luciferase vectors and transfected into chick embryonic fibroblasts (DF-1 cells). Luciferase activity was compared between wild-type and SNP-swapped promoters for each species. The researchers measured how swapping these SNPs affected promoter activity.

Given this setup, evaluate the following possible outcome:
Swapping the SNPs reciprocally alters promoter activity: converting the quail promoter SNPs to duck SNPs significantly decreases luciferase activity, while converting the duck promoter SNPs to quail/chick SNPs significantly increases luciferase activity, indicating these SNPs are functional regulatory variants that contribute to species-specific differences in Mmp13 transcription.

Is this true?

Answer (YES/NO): YES